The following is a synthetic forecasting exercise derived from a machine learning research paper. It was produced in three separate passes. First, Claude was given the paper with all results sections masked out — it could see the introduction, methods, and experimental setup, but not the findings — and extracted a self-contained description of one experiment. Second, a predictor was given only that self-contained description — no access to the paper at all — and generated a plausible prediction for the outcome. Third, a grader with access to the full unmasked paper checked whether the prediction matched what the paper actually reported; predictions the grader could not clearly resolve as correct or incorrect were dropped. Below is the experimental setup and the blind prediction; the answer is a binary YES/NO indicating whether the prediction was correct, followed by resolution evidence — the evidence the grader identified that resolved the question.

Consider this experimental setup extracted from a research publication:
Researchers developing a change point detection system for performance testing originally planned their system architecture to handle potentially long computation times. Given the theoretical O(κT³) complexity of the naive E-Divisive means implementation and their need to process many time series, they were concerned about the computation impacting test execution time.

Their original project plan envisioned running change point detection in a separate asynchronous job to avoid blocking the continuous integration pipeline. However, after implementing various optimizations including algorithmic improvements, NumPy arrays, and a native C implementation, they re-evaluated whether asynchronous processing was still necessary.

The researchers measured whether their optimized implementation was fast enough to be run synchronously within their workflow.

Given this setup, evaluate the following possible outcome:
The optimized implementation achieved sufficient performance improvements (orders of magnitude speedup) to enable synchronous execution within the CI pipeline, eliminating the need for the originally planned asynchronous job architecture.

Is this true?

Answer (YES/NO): YES